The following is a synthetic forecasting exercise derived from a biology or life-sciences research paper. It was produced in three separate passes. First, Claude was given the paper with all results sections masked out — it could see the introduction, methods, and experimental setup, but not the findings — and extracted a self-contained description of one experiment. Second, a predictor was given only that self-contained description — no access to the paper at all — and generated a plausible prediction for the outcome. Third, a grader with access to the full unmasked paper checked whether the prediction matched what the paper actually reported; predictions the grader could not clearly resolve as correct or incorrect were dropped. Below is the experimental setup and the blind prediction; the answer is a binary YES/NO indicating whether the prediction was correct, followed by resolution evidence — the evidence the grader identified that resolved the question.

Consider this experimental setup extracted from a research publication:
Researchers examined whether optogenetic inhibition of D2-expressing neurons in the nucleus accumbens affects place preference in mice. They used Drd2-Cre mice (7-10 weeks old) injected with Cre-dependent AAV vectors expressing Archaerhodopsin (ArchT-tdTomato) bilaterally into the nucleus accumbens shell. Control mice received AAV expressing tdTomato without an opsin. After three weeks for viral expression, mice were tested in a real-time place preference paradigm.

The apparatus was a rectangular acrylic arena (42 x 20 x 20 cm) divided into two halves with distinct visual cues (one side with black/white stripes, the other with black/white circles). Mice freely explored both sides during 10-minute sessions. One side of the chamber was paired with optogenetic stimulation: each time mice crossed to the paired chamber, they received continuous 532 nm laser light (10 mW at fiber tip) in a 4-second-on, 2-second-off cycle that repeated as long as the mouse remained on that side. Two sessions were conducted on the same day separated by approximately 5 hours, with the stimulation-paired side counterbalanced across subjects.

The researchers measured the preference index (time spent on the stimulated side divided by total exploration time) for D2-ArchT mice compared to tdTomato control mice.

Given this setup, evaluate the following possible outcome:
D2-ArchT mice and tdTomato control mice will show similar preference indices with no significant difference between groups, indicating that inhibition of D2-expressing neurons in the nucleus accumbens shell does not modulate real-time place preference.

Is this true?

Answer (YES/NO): YES